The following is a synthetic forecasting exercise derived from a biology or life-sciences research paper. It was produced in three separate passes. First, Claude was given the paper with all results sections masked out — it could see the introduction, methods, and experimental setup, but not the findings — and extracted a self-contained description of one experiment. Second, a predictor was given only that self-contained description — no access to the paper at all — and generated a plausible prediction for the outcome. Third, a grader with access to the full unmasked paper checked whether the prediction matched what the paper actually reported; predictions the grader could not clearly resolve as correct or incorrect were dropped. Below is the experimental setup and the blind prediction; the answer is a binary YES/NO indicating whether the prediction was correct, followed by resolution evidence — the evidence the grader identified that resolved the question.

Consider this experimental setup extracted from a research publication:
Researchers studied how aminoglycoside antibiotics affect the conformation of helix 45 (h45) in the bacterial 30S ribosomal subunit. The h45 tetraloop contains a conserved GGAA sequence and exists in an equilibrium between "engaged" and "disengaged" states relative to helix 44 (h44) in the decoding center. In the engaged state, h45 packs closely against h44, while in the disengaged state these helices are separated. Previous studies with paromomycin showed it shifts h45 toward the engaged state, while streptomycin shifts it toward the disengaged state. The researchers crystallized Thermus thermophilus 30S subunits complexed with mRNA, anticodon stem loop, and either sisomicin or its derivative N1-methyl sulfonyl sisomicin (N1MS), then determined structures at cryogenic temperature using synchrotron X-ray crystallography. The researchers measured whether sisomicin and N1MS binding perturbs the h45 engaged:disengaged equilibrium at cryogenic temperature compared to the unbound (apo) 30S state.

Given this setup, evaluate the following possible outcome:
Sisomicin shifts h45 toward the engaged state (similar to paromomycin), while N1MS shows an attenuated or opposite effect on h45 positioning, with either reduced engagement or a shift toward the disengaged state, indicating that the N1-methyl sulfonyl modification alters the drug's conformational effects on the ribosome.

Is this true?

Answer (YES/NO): NO